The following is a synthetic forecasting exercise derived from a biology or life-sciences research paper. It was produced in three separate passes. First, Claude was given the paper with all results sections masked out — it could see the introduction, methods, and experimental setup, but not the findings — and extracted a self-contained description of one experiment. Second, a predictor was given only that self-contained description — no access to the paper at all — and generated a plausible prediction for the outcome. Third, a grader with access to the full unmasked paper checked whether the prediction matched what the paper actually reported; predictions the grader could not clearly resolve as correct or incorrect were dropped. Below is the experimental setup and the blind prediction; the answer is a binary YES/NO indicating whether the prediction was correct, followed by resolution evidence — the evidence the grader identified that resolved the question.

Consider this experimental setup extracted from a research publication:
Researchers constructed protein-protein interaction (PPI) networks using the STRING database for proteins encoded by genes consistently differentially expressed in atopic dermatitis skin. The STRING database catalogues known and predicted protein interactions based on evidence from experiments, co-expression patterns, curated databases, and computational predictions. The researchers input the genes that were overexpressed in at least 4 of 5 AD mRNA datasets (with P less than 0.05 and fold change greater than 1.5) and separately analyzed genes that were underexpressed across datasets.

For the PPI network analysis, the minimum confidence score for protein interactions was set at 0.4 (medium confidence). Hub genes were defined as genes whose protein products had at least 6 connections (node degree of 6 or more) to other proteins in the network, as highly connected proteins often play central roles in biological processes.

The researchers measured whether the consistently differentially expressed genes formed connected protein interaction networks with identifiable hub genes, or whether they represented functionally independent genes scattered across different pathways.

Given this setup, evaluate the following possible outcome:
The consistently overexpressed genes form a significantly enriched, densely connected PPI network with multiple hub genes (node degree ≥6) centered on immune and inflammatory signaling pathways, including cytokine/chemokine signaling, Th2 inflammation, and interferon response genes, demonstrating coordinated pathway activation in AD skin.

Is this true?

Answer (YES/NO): NO